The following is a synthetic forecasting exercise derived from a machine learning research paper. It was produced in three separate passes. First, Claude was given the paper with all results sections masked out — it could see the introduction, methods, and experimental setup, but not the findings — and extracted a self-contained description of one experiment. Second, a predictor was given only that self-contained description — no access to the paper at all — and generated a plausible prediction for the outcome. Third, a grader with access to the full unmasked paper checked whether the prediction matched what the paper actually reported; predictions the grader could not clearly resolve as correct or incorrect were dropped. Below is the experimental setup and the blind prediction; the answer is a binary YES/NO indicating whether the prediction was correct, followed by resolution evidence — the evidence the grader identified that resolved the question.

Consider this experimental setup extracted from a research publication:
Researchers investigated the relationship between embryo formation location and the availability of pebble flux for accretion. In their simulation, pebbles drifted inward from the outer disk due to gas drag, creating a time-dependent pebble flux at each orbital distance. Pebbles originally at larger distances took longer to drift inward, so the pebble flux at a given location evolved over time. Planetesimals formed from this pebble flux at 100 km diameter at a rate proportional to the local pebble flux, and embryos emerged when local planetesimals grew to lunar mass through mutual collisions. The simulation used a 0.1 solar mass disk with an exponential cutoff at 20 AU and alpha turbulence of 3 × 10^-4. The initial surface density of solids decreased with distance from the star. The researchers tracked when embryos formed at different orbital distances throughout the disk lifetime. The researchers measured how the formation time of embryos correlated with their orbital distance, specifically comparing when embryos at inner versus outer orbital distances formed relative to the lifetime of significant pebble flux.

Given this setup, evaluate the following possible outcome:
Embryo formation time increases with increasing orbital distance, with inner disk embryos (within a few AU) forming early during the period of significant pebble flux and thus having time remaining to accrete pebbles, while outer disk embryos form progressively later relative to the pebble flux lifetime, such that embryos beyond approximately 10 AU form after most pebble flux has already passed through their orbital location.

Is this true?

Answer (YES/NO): NO